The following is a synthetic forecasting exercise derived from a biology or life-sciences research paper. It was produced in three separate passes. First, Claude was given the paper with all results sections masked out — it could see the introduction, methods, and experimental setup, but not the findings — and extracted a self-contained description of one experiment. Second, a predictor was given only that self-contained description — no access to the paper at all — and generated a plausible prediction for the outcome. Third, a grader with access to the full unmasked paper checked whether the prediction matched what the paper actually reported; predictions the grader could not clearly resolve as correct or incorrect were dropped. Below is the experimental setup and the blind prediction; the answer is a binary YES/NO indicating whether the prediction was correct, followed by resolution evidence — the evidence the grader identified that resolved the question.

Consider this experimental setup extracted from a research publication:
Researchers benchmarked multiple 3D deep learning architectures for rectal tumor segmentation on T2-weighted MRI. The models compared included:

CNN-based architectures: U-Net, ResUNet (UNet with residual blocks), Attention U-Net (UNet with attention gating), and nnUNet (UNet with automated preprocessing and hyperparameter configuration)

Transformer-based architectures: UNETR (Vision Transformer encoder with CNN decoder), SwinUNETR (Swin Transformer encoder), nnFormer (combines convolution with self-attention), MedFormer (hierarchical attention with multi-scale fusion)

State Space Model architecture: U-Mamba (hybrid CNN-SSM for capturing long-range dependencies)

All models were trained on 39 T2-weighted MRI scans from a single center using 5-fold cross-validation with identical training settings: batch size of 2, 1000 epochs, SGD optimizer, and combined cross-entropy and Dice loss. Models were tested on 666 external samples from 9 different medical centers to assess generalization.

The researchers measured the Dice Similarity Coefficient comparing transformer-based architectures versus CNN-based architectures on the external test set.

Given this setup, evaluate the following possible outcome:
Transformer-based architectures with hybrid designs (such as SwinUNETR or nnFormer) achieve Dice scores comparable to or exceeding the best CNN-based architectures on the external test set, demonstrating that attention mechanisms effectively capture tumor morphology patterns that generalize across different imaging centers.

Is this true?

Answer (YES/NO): NO